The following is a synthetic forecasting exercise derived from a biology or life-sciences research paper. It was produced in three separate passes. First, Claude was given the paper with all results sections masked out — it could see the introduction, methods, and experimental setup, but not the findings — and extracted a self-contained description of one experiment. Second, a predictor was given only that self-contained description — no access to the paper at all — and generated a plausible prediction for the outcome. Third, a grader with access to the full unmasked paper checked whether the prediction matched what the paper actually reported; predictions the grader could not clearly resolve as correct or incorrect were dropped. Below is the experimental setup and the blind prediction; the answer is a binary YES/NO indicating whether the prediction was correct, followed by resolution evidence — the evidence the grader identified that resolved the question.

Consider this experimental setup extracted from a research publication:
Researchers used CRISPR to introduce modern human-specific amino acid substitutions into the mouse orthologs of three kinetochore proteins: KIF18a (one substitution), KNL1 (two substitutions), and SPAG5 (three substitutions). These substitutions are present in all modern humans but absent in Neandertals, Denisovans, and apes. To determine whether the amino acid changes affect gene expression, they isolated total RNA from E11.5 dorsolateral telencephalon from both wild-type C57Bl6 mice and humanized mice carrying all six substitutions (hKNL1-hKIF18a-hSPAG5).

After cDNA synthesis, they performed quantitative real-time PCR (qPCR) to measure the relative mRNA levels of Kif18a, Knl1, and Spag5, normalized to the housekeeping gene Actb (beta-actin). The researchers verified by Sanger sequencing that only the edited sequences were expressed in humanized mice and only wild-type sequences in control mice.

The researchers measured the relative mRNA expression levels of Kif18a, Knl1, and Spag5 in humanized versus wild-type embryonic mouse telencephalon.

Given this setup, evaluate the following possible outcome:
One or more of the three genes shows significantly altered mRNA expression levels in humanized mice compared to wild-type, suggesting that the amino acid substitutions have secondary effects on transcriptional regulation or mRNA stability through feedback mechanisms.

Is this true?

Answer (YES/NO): NO